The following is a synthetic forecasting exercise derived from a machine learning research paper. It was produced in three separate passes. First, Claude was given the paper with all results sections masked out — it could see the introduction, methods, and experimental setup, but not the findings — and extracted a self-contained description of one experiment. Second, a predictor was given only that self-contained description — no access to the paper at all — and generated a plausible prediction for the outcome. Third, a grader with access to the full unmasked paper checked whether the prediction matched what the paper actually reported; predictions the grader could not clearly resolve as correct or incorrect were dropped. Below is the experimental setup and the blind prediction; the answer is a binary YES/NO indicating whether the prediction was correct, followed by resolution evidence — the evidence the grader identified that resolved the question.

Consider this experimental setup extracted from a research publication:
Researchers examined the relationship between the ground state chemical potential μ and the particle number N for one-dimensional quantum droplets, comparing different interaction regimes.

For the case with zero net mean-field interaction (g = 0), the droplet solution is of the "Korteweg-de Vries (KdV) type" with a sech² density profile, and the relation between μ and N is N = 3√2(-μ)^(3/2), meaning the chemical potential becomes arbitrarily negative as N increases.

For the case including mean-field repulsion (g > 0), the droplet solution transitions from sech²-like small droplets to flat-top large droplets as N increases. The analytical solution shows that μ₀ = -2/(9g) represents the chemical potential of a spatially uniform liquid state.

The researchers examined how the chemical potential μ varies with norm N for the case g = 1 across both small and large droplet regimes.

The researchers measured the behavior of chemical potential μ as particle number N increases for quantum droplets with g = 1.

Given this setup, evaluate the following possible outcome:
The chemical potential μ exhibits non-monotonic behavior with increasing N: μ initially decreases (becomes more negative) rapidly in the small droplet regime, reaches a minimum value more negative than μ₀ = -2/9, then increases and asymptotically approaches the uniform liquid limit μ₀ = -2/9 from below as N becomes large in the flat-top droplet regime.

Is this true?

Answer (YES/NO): NO